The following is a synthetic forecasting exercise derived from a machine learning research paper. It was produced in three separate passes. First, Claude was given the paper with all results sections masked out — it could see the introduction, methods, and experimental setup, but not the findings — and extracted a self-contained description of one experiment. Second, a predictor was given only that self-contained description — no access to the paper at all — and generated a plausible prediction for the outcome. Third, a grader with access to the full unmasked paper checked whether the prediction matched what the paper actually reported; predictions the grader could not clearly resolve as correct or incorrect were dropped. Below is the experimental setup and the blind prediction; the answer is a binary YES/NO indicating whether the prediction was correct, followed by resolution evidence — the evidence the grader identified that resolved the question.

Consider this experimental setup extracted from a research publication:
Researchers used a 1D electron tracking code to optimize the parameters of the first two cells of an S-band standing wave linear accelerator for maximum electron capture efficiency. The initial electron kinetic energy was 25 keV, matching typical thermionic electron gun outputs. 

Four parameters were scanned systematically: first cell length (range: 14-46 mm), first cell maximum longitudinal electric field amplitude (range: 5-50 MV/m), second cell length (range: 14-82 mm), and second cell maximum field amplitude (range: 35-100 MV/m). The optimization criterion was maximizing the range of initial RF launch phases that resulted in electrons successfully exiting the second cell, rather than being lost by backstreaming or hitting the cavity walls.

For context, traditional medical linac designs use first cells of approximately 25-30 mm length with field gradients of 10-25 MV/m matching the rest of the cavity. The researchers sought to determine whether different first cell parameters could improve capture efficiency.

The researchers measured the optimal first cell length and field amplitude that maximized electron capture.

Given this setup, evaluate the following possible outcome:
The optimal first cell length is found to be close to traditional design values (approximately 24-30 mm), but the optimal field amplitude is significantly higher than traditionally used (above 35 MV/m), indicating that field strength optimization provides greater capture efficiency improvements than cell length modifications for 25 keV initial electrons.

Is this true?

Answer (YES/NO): NO